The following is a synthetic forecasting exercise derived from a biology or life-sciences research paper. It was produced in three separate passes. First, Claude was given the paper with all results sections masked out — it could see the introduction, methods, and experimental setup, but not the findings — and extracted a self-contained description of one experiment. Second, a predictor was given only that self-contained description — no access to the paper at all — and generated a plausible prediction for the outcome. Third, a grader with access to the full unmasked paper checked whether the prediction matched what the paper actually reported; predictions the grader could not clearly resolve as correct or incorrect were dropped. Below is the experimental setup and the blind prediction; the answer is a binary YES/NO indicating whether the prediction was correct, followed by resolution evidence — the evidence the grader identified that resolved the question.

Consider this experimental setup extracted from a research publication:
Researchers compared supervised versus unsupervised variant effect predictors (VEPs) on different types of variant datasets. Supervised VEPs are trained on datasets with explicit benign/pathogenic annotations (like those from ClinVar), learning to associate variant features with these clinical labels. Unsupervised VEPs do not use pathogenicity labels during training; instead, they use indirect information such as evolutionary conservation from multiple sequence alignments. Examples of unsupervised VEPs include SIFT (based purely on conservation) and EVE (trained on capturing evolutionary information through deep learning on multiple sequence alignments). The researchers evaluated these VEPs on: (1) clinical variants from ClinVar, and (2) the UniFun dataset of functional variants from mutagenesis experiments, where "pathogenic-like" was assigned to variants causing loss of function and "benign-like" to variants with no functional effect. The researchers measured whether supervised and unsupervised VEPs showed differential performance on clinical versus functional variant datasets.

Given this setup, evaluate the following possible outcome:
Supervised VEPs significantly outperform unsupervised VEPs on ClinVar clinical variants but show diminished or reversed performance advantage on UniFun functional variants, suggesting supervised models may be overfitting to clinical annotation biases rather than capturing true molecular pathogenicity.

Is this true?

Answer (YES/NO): NO